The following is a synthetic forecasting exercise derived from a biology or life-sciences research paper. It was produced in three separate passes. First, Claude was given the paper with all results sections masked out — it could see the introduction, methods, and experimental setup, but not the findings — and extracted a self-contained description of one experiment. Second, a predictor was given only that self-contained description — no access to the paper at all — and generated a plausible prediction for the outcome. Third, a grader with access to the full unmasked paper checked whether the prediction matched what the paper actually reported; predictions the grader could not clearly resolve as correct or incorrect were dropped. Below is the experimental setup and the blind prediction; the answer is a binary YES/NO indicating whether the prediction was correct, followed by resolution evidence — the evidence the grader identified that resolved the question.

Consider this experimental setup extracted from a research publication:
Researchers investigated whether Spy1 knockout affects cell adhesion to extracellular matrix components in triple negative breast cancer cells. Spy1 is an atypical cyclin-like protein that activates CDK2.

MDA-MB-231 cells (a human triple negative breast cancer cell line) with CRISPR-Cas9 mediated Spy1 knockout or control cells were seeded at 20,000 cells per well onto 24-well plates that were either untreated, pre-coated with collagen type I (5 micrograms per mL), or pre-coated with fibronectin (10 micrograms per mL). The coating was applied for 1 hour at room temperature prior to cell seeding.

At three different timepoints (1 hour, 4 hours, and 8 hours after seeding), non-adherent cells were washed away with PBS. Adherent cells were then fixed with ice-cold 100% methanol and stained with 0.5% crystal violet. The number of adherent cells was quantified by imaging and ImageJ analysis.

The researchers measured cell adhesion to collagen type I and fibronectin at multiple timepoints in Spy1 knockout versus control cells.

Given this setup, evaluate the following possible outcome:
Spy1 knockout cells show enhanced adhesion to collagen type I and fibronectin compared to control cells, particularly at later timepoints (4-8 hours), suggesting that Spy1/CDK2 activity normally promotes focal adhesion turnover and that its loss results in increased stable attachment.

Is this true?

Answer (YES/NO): NO